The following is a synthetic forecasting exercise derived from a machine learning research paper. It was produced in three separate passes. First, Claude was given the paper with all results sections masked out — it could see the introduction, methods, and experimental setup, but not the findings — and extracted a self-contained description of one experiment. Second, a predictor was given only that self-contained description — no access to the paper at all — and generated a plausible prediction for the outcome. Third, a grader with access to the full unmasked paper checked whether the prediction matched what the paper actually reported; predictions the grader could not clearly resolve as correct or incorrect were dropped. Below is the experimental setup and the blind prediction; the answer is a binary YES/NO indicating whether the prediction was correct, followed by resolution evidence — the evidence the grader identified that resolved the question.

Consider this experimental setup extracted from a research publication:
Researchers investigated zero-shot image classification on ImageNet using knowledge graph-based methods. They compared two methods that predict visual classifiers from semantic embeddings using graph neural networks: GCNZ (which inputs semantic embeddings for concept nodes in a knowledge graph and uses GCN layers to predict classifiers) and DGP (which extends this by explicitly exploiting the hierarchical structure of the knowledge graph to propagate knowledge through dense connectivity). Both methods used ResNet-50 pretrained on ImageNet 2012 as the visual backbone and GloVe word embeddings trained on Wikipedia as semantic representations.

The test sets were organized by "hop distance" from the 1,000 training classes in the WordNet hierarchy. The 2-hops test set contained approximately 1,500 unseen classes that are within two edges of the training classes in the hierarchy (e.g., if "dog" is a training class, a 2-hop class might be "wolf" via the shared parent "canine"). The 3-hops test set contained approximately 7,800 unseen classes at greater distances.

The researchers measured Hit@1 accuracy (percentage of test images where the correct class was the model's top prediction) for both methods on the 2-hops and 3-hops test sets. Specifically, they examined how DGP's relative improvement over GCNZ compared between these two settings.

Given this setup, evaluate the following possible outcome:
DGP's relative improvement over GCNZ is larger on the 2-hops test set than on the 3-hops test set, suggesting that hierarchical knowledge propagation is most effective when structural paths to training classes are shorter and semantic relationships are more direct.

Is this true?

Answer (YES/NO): NO